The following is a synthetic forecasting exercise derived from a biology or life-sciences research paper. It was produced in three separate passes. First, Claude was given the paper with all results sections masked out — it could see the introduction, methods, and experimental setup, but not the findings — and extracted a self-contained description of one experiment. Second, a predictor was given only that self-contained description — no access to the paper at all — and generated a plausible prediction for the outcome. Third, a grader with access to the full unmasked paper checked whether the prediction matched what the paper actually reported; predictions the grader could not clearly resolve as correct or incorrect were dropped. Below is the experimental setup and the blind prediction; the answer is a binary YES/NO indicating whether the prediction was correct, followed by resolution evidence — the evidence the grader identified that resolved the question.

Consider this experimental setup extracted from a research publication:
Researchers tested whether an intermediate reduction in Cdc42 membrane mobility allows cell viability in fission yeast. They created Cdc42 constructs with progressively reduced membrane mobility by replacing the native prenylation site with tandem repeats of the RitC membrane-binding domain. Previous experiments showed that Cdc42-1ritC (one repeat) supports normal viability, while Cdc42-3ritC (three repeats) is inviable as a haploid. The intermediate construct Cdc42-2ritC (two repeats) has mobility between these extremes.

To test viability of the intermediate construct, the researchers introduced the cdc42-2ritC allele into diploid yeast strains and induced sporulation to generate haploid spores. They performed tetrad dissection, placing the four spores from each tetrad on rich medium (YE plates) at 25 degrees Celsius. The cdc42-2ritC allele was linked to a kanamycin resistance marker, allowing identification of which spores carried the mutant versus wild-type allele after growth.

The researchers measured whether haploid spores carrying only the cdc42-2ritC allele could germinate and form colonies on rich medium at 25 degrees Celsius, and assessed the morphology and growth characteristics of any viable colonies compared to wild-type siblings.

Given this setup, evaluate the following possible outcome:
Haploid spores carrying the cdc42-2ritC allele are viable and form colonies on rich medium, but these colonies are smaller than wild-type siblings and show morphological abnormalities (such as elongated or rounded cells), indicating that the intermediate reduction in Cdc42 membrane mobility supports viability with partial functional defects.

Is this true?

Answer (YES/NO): YES